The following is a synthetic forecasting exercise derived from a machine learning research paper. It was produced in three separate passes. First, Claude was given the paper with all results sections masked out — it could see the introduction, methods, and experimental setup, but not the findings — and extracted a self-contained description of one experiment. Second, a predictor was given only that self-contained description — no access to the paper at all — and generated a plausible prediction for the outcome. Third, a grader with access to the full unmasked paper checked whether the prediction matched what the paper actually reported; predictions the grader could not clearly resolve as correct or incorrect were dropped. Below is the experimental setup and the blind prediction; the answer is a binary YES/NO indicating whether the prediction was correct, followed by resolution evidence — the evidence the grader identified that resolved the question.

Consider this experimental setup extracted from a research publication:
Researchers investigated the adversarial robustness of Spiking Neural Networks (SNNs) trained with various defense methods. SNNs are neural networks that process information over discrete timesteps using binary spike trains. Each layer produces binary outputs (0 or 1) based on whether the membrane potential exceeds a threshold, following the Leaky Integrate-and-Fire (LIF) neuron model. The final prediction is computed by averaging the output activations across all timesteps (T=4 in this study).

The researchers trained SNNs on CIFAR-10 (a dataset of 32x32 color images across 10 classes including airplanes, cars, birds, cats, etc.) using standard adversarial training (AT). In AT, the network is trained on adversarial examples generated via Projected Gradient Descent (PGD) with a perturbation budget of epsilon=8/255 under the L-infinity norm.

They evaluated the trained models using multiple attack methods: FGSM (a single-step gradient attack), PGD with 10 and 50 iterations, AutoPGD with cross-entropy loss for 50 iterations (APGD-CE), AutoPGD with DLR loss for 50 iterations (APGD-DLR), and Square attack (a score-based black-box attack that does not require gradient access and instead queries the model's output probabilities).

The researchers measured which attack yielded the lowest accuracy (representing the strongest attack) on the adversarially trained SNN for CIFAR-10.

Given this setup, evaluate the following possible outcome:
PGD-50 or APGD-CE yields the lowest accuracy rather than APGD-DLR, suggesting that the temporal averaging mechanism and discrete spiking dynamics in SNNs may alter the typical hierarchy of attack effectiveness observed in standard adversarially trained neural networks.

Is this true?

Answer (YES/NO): YES